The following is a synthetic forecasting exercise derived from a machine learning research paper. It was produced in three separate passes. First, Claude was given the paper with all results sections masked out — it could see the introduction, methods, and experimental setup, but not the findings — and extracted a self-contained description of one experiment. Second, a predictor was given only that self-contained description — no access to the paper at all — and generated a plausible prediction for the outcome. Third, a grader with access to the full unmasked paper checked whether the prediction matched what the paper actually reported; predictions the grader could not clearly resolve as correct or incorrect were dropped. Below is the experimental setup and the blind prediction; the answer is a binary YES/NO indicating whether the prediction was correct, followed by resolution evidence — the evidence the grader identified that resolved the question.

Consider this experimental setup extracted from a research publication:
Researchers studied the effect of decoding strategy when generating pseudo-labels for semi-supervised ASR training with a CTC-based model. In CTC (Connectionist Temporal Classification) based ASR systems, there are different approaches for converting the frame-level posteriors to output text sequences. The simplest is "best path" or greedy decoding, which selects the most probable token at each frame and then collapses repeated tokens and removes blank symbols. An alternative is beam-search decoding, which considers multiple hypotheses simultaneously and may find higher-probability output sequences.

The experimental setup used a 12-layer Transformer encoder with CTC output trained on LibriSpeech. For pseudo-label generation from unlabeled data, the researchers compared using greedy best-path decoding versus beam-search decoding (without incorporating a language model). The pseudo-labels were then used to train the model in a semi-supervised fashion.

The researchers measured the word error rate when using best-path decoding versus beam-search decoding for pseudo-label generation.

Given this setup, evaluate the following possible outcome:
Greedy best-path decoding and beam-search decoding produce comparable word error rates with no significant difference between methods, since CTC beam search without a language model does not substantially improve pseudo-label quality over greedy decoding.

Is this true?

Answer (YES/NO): YES